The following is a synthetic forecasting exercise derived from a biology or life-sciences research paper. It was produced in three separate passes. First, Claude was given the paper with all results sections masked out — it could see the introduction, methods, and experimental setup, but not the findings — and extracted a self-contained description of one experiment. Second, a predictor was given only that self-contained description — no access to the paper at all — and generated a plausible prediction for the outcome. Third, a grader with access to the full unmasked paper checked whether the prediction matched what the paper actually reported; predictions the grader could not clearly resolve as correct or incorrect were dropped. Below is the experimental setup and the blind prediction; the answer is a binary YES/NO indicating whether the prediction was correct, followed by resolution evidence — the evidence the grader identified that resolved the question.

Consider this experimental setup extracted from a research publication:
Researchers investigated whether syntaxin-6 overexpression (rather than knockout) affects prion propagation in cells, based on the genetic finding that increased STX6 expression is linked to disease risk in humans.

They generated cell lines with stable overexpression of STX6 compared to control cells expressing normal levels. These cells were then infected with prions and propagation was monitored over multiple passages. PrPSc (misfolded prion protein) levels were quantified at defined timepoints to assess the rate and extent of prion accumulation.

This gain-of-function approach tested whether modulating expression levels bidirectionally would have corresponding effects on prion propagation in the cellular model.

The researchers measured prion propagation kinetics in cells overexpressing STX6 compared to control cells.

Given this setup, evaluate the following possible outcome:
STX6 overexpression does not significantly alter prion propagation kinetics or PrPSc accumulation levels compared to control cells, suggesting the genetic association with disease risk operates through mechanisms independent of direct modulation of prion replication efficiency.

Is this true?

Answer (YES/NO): NO